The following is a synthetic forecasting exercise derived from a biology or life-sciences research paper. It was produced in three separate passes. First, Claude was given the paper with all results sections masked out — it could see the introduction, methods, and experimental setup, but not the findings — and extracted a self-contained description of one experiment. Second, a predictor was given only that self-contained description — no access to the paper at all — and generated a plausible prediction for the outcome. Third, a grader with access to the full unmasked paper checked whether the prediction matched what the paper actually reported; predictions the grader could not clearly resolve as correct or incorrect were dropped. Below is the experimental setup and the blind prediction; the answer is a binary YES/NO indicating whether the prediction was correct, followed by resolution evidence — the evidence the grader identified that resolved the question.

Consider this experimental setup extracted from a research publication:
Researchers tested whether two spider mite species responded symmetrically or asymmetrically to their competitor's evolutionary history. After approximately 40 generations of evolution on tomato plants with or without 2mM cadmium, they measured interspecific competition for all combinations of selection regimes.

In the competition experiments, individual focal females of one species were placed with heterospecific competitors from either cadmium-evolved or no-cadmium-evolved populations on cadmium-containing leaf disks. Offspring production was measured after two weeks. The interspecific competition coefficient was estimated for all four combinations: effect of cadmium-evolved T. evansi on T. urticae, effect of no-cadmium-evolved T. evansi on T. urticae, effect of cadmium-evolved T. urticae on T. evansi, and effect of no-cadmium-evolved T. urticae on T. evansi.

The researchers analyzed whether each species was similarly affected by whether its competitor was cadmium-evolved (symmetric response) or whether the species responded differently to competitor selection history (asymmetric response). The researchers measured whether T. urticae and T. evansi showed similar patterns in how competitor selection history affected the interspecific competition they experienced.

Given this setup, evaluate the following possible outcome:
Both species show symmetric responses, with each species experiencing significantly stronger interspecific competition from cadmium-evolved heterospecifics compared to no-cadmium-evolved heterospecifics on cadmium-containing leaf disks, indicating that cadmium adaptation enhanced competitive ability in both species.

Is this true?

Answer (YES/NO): NO